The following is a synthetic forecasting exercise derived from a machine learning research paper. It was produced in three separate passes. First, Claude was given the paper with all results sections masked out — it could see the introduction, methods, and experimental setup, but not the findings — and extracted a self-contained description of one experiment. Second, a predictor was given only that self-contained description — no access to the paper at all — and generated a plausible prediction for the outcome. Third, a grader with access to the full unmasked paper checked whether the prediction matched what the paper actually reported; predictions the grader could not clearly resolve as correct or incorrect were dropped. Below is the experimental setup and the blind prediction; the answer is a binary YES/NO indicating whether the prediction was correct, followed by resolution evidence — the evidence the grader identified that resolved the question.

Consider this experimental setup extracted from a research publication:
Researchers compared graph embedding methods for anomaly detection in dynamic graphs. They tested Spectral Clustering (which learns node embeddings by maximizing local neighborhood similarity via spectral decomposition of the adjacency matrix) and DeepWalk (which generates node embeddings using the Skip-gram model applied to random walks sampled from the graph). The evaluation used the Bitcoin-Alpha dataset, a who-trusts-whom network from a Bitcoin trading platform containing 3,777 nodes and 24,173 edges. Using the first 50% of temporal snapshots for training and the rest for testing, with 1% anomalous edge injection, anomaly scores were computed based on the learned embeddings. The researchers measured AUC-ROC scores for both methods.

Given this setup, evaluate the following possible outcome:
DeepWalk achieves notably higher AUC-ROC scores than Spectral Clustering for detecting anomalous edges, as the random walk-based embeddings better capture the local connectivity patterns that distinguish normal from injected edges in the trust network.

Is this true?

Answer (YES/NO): NO